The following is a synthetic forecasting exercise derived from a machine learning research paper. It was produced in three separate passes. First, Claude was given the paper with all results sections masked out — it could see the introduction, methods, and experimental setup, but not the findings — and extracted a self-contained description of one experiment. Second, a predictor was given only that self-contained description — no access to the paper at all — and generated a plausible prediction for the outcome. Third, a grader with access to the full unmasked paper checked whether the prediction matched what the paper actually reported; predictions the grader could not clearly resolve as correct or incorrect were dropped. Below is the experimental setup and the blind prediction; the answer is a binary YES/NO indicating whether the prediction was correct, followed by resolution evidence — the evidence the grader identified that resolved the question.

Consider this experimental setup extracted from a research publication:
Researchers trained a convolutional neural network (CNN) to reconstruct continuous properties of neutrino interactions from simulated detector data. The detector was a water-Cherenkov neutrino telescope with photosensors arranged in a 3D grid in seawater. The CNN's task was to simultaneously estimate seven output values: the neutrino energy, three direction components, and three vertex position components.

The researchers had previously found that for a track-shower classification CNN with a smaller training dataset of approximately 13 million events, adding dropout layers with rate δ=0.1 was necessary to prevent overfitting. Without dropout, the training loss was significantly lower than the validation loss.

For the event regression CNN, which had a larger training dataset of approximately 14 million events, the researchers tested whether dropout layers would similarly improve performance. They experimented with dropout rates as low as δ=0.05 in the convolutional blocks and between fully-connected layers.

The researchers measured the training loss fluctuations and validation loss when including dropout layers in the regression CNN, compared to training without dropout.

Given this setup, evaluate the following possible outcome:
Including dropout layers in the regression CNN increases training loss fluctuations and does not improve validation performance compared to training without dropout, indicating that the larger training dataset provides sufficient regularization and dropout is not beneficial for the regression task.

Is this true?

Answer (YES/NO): YES